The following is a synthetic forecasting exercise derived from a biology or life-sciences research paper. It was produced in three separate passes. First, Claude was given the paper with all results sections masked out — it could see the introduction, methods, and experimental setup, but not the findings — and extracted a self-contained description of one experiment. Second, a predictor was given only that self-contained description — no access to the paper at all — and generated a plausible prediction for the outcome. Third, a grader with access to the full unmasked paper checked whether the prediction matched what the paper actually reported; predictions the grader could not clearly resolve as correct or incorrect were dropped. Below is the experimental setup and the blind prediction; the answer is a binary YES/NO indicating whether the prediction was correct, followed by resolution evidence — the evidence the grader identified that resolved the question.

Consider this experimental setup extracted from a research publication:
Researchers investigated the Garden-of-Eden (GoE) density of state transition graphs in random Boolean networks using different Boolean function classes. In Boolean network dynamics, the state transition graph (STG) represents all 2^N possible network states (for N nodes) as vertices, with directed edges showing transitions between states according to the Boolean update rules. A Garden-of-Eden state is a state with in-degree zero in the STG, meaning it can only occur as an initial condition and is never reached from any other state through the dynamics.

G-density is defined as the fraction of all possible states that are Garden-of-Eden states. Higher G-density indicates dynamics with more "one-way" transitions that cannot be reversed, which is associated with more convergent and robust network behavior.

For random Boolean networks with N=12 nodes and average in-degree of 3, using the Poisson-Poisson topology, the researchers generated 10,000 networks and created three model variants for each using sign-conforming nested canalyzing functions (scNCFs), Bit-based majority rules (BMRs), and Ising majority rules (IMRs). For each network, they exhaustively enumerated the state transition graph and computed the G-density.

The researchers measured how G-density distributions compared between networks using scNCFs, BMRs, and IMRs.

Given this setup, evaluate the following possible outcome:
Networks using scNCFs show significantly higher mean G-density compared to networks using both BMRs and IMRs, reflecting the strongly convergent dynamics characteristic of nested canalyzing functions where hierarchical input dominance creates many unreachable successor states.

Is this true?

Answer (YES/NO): NO